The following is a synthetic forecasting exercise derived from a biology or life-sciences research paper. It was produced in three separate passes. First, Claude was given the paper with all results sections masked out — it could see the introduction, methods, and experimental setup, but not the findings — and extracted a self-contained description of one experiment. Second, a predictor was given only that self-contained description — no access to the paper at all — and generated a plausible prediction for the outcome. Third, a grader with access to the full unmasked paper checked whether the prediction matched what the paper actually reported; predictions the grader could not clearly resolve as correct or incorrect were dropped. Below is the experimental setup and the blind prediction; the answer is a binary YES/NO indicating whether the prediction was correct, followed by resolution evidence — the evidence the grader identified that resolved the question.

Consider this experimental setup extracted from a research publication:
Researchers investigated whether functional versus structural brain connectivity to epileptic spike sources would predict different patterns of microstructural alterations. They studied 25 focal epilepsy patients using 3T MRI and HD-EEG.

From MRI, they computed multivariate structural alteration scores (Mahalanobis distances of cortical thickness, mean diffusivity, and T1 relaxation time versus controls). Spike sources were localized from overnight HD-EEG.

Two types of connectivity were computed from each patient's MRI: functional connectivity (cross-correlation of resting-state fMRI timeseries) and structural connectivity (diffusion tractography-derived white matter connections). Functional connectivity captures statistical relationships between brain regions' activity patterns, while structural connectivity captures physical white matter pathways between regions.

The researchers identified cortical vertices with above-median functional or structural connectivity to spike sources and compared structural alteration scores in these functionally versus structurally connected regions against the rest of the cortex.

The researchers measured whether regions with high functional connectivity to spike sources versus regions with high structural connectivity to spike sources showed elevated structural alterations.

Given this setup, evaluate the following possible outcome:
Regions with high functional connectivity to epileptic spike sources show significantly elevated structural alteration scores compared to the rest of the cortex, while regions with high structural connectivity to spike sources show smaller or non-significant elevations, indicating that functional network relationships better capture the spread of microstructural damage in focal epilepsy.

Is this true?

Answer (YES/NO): YES